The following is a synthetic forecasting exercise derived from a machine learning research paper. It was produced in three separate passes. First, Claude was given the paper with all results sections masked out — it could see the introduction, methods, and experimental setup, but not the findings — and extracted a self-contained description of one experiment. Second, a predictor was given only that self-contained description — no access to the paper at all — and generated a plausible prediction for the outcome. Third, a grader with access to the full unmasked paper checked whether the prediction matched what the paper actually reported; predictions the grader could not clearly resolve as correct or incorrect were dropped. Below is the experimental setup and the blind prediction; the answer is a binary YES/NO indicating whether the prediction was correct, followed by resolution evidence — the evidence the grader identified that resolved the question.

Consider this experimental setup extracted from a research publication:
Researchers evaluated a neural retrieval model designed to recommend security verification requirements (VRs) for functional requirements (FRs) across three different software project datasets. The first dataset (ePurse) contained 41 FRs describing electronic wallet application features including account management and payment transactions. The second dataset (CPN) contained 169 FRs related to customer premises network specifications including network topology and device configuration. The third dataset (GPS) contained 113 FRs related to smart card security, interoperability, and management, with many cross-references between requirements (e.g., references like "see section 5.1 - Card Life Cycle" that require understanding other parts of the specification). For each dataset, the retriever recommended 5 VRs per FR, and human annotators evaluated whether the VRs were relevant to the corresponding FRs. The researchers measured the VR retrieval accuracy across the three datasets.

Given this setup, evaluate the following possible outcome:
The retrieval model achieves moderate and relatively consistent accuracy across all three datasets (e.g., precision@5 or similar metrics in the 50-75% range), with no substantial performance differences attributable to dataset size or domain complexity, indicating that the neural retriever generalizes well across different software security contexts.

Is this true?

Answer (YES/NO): NO